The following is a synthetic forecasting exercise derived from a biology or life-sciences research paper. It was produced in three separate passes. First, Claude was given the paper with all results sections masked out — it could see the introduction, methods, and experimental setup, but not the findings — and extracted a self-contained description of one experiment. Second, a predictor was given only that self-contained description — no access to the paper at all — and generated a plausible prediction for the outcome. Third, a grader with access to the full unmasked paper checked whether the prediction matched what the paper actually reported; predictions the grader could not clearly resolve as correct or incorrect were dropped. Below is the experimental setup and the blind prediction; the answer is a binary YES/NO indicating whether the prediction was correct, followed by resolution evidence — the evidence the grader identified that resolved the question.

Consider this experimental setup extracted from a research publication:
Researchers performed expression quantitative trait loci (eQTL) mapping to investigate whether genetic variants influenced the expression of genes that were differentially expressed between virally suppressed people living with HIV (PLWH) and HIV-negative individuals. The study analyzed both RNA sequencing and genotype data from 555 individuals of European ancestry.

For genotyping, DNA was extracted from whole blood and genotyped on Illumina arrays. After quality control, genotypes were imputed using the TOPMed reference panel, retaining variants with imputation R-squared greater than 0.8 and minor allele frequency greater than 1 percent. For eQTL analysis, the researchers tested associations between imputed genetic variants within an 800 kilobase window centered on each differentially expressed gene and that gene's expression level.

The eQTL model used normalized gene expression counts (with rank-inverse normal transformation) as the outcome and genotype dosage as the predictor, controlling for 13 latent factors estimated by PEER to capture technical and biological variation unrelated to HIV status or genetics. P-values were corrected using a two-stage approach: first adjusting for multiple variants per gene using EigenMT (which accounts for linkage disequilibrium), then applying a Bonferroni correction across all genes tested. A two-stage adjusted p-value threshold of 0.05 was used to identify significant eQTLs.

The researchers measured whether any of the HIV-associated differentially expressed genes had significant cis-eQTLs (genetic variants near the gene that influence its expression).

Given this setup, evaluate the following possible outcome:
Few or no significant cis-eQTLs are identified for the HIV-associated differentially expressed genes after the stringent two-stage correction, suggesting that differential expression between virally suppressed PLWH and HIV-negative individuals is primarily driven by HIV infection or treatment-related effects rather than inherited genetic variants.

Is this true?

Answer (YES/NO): NO